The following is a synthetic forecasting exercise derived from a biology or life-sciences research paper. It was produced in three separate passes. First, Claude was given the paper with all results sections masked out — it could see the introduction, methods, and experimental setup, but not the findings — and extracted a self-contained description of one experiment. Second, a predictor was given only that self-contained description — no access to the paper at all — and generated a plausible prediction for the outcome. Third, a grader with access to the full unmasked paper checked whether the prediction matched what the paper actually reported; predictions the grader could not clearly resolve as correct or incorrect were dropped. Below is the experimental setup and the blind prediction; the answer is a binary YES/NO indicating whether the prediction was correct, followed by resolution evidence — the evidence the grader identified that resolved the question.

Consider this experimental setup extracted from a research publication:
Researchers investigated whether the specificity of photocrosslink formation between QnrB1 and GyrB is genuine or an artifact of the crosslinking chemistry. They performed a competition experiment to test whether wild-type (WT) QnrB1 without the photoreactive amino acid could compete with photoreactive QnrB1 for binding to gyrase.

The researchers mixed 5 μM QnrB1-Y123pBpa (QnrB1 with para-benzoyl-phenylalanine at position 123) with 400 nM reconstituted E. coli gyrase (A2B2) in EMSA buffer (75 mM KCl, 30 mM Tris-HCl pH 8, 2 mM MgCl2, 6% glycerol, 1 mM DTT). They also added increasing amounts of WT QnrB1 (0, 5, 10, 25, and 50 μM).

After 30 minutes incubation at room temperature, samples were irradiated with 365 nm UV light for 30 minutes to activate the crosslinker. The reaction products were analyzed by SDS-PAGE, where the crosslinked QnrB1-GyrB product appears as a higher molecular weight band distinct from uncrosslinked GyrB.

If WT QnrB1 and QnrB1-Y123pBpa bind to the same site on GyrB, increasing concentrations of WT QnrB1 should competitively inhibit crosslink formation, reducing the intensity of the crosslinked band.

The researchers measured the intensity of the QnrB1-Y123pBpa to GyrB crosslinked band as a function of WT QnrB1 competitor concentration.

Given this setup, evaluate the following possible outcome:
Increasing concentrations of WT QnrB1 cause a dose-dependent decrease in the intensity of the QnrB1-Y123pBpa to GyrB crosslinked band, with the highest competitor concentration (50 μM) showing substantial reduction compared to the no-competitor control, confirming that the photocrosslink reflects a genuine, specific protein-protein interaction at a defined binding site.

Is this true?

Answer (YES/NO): YES